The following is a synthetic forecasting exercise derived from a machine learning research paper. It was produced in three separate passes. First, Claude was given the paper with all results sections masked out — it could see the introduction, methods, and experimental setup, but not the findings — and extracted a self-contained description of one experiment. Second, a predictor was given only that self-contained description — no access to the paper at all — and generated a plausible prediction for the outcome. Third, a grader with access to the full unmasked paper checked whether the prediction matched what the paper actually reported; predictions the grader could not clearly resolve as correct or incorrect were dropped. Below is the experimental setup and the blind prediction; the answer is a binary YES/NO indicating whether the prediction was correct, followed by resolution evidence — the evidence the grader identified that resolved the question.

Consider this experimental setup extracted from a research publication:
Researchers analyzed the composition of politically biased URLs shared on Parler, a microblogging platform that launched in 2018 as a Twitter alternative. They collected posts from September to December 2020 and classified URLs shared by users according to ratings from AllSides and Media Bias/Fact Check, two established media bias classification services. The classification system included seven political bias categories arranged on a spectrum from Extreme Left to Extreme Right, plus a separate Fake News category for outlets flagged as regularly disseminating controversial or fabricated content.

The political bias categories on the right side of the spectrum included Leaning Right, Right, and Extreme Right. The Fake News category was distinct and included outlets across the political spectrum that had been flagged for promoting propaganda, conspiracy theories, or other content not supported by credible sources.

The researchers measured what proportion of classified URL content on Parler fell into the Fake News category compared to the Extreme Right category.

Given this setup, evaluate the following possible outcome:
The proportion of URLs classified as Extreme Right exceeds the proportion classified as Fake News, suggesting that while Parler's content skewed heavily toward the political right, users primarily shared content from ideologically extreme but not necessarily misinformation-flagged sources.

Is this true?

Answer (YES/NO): NO